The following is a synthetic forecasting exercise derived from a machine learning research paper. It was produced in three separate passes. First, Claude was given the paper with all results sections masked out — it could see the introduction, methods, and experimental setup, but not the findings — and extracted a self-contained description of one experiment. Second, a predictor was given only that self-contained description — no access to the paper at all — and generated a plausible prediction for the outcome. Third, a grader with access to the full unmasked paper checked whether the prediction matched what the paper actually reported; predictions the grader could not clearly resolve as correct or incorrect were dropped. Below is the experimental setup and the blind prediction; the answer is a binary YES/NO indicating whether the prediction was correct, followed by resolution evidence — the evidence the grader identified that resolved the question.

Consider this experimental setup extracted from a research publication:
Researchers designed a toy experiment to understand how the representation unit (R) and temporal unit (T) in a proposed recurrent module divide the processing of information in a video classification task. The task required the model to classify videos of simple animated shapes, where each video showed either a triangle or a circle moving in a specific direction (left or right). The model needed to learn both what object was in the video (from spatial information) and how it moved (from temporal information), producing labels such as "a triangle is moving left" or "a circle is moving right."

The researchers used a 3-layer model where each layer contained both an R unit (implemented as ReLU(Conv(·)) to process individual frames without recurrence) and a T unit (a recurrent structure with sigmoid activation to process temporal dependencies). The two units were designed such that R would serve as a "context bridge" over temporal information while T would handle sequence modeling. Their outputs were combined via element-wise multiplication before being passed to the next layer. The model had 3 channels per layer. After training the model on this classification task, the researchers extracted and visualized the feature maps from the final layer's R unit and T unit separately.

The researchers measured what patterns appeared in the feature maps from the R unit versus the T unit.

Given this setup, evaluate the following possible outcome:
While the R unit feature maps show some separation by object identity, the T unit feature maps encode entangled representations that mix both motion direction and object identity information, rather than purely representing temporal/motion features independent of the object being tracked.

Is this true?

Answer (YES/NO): NO